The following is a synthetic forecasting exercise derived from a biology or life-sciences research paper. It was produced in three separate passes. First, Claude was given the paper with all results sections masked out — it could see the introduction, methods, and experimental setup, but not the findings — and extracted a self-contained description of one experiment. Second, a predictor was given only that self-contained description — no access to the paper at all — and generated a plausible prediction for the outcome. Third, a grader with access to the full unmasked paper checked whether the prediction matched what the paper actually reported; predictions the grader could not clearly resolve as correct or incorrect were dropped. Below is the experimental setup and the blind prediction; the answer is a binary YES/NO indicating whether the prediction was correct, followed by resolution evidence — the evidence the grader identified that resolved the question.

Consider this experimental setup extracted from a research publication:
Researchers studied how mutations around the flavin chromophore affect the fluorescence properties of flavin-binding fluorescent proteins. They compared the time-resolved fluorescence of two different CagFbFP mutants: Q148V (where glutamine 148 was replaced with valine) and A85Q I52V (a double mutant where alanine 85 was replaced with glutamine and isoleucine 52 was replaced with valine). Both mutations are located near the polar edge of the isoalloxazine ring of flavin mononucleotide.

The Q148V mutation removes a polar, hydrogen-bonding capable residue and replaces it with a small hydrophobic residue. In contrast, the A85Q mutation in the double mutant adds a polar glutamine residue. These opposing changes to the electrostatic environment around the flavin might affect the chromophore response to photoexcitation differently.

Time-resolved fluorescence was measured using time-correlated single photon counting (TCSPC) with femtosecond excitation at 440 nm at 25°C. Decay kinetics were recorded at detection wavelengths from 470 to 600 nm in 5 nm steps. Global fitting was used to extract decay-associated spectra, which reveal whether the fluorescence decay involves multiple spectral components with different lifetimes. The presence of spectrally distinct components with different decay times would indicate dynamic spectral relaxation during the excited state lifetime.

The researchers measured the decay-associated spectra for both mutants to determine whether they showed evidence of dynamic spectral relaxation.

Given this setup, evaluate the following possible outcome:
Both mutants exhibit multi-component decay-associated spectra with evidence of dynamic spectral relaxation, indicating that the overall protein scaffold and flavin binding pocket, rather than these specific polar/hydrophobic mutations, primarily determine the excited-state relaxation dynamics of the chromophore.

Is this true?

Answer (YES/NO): NO